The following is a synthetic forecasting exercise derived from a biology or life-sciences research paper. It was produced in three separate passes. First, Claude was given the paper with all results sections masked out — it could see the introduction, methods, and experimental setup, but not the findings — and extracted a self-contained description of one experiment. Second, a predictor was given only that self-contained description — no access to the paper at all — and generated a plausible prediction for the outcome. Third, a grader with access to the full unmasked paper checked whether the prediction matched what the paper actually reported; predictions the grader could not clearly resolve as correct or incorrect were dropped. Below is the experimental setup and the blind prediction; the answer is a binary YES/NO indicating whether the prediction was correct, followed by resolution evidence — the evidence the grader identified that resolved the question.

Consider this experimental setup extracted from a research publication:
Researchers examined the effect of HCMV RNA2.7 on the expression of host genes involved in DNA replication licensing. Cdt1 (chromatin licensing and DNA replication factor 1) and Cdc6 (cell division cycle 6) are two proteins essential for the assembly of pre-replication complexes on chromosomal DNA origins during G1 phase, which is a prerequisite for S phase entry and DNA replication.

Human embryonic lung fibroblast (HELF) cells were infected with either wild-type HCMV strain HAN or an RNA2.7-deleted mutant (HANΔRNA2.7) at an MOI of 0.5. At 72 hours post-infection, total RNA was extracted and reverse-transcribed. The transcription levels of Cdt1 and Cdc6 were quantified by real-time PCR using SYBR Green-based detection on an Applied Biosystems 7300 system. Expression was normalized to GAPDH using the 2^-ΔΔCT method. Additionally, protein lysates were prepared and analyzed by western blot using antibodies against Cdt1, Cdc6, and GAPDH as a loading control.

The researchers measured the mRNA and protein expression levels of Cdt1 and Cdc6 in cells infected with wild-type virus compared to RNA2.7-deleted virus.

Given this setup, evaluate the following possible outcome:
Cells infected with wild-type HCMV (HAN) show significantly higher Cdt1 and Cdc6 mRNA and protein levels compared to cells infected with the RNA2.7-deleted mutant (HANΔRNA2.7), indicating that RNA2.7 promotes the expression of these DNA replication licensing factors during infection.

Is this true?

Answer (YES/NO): NO